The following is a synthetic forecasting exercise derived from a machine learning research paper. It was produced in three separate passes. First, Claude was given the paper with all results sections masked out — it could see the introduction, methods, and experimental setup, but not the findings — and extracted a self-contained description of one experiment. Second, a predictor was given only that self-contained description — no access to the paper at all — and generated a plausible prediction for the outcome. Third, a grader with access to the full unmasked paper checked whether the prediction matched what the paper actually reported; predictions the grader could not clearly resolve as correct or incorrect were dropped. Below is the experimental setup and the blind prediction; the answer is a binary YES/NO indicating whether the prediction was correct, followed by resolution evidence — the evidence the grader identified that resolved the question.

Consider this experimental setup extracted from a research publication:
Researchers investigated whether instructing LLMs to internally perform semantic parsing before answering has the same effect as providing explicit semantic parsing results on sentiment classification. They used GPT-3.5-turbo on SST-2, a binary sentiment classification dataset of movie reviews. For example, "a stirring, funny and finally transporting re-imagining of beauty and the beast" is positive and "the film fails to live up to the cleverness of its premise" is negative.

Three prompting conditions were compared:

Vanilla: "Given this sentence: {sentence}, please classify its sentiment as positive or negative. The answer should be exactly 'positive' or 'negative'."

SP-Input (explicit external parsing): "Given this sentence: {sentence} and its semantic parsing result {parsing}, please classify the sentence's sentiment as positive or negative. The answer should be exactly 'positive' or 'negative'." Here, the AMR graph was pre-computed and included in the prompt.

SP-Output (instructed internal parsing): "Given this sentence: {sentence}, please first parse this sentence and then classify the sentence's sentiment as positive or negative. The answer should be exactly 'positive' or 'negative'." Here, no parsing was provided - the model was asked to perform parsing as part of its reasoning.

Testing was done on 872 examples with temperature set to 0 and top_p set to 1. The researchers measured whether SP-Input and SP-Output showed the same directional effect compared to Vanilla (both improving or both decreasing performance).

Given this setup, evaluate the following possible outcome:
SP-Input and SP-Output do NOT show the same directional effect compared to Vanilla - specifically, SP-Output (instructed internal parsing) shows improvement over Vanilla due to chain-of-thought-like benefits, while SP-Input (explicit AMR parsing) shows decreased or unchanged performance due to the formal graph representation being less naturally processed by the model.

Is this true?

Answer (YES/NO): NO